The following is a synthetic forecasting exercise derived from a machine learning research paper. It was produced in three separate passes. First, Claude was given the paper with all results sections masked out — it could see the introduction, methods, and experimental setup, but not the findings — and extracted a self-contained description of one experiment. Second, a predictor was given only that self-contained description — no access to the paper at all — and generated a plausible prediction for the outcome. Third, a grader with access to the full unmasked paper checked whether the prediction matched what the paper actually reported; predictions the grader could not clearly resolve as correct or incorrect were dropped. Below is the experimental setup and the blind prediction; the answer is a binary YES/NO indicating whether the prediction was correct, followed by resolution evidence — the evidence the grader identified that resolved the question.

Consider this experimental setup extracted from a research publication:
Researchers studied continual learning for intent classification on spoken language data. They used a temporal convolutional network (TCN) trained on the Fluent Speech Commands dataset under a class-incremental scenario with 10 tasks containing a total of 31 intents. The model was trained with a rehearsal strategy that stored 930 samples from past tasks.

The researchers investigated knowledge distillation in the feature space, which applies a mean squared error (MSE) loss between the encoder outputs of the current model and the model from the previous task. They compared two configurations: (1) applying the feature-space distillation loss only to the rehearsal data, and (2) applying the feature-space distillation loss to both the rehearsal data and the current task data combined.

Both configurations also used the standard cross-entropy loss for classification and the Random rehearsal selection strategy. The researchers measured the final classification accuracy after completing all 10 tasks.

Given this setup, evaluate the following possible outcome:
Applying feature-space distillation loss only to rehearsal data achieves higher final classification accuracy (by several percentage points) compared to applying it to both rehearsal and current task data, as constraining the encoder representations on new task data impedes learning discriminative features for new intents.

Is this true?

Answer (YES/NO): YES